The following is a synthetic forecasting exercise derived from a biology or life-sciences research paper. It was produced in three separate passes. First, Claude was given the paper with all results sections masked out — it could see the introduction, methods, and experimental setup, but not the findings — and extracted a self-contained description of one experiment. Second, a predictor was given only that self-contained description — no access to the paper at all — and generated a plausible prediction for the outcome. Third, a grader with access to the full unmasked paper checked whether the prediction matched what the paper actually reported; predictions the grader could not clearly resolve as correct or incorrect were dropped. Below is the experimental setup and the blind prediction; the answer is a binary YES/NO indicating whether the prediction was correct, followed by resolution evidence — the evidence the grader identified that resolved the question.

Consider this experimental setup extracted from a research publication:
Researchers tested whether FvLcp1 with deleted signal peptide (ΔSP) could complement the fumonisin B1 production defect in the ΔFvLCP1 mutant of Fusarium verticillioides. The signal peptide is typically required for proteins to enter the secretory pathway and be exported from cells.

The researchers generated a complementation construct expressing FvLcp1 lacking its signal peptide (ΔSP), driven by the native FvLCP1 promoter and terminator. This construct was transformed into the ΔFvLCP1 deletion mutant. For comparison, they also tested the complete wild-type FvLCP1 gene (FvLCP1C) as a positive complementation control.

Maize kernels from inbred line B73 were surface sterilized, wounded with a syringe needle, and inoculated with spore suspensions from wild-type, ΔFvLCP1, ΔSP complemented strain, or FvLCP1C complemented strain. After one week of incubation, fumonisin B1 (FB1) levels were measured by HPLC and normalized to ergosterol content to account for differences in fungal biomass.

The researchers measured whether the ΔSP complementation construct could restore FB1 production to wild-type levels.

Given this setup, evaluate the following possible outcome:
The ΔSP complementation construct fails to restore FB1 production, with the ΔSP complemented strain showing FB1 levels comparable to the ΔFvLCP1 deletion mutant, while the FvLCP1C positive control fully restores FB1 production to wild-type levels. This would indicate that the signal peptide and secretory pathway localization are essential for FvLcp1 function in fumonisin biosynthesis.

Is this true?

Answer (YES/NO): NO